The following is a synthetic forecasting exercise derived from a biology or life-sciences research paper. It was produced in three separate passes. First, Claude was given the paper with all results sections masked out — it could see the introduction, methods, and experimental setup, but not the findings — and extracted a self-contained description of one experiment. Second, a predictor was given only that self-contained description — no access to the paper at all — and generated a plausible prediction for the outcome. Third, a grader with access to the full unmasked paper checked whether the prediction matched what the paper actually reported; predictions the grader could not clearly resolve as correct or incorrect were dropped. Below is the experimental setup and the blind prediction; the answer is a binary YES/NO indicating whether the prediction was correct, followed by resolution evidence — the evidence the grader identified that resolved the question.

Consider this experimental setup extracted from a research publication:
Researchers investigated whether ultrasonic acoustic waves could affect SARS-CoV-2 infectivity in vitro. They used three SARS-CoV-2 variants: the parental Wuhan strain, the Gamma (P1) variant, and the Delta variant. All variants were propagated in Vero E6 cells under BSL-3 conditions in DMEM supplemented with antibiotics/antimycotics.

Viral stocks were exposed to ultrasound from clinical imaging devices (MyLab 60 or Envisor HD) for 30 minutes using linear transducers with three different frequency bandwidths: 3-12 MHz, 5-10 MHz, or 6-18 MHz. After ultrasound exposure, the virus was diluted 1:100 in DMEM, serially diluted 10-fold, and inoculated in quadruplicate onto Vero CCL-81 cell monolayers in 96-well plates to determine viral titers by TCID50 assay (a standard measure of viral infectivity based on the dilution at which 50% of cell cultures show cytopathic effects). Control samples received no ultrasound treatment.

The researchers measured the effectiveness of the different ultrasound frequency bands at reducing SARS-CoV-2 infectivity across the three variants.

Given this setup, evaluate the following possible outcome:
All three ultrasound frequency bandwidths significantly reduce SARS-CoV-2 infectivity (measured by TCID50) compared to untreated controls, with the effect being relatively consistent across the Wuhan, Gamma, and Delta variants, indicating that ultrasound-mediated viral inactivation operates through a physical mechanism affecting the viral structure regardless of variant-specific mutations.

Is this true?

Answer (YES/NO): NO